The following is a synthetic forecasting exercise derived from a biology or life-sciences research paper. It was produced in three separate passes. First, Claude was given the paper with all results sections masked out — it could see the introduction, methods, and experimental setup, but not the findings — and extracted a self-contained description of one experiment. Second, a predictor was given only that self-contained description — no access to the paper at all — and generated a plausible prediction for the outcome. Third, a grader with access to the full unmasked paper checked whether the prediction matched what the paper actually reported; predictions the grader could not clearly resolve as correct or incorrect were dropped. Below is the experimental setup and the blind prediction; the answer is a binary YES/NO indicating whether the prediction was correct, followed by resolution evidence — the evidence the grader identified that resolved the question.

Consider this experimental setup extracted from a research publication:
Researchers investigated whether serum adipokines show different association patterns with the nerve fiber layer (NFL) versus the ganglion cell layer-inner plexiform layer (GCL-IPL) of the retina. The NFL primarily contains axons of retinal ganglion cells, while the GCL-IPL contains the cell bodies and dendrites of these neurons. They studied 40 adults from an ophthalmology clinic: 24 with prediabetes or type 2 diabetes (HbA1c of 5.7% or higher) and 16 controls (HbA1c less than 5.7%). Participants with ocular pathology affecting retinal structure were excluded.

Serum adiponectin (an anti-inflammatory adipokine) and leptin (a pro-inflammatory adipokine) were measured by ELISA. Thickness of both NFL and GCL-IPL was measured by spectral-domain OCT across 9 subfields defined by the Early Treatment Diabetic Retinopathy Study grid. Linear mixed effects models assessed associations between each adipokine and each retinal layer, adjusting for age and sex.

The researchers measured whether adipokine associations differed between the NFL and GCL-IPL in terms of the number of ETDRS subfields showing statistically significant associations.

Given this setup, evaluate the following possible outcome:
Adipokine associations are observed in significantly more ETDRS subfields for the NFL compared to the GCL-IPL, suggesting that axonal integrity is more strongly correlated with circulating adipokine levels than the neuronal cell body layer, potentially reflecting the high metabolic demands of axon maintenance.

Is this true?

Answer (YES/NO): YES